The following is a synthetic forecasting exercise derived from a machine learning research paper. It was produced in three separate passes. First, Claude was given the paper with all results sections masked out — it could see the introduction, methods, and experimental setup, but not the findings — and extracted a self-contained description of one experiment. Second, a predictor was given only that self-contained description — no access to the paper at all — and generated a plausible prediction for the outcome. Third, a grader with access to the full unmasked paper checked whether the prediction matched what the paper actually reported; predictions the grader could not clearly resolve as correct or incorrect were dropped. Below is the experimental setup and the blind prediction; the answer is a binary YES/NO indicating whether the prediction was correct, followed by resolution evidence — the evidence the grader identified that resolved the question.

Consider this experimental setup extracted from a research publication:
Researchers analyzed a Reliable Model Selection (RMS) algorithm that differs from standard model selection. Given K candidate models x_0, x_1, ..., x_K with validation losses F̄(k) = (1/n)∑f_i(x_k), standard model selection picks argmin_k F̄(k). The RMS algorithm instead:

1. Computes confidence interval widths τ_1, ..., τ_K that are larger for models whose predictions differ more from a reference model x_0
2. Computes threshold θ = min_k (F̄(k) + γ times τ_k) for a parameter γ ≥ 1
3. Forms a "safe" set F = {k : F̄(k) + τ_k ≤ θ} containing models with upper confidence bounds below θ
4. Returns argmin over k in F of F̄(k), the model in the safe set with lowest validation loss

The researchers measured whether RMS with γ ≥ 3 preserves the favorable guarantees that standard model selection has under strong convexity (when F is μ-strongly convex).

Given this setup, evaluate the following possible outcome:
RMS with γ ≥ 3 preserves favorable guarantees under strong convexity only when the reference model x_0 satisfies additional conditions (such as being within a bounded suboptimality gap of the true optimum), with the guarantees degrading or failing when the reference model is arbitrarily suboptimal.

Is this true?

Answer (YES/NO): NO